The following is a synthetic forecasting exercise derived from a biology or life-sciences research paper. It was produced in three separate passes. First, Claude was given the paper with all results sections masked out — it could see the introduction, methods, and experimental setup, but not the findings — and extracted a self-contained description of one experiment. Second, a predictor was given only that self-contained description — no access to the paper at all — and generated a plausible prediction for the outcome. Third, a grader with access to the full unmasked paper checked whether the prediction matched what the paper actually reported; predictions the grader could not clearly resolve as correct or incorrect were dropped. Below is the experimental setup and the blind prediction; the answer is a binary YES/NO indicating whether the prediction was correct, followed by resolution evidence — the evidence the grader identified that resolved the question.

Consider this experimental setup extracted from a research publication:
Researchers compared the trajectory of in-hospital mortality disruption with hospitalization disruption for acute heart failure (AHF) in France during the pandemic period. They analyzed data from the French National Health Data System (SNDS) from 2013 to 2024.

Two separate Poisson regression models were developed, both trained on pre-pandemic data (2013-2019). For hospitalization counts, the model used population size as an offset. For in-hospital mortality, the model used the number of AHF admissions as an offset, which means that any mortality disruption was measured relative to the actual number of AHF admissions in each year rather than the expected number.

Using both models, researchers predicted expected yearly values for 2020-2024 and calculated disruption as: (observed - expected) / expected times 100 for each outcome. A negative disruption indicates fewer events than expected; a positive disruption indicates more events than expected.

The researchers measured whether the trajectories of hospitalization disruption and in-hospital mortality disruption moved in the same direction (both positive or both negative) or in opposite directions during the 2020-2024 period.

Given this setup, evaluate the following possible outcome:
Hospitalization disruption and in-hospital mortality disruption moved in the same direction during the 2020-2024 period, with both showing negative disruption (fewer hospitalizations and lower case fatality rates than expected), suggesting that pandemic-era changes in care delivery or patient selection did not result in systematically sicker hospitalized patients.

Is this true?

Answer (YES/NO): NO